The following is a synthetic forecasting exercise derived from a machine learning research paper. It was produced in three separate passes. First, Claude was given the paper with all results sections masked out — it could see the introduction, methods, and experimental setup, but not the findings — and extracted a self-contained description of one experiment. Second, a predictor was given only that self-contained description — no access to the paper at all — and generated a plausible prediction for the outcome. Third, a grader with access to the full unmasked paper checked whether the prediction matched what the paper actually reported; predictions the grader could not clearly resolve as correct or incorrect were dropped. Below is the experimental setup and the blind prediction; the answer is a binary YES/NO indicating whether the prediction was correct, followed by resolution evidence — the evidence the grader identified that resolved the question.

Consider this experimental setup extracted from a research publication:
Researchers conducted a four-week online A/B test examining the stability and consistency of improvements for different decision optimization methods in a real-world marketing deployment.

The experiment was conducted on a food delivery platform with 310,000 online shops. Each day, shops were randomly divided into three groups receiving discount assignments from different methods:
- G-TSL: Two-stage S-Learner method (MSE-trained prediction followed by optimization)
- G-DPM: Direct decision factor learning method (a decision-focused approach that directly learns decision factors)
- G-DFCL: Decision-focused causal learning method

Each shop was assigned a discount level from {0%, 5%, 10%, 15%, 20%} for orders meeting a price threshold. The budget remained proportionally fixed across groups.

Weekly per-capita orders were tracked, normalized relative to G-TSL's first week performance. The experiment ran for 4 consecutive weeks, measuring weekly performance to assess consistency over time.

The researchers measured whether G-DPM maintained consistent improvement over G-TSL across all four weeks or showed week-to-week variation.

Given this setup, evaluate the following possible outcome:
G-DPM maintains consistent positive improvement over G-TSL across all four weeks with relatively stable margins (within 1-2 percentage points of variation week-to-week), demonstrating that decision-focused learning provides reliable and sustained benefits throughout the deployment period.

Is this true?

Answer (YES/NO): YES